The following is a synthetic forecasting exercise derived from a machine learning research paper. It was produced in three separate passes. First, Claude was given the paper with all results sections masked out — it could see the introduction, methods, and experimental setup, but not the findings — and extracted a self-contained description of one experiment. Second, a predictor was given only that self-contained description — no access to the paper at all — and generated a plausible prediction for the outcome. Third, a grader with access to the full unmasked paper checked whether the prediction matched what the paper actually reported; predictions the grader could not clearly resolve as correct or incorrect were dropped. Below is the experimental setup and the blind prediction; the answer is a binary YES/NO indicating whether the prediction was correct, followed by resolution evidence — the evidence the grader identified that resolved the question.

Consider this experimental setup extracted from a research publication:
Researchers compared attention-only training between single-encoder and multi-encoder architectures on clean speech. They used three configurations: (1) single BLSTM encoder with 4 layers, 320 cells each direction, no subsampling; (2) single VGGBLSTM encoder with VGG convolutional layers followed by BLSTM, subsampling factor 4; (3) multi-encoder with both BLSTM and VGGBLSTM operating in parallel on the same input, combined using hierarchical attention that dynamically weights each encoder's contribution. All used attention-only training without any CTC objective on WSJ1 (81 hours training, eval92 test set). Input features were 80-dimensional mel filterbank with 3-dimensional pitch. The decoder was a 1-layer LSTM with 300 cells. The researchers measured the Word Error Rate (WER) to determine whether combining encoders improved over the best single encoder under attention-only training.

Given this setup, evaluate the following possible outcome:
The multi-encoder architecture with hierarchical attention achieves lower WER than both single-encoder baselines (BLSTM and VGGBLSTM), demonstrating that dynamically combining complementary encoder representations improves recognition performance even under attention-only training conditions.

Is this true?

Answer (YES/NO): NO